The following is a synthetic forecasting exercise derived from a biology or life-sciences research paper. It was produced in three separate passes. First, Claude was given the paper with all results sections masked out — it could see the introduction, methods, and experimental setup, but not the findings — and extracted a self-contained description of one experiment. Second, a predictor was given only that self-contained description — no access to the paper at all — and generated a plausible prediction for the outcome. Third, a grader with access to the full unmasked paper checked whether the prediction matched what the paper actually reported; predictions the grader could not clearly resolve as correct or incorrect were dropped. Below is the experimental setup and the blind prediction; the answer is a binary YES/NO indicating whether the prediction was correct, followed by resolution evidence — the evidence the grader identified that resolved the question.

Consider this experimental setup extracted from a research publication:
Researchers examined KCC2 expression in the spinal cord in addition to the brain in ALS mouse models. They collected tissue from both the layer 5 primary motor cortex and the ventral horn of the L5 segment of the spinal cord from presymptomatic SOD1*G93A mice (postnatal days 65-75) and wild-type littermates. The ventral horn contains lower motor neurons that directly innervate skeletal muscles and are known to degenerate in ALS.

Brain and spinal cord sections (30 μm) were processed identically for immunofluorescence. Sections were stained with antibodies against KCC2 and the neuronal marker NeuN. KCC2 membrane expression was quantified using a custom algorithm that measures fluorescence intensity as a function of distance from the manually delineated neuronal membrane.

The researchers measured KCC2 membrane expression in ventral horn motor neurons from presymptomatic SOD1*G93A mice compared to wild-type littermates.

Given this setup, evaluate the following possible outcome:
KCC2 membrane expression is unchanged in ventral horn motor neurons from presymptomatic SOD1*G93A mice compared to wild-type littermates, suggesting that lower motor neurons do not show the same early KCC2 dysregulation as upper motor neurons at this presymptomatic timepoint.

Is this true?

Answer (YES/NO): NO